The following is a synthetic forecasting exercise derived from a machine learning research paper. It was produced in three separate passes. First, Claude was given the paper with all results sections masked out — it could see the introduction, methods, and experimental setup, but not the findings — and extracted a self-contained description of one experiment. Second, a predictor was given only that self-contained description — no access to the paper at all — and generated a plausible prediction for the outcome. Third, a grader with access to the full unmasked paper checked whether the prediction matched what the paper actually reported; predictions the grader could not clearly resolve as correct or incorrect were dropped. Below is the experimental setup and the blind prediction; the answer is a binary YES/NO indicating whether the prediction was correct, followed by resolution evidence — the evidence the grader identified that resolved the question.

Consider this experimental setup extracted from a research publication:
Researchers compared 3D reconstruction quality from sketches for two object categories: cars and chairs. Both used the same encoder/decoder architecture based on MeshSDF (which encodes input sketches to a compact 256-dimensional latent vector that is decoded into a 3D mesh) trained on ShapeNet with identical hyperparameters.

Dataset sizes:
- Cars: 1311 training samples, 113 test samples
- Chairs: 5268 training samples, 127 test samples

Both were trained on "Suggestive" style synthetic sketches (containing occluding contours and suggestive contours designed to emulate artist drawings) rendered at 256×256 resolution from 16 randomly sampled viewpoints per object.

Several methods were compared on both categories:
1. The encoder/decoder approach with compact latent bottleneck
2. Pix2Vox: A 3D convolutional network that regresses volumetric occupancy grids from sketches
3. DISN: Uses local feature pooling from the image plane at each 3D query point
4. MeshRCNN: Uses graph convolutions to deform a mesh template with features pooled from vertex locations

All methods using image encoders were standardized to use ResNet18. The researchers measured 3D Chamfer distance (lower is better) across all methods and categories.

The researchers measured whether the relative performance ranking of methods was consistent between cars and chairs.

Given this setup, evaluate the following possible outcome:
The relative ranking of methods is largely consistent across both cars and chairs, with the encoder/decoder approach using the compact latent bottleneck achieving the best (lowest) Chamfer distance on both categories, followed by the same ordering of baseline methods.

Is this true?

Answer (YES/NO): NO